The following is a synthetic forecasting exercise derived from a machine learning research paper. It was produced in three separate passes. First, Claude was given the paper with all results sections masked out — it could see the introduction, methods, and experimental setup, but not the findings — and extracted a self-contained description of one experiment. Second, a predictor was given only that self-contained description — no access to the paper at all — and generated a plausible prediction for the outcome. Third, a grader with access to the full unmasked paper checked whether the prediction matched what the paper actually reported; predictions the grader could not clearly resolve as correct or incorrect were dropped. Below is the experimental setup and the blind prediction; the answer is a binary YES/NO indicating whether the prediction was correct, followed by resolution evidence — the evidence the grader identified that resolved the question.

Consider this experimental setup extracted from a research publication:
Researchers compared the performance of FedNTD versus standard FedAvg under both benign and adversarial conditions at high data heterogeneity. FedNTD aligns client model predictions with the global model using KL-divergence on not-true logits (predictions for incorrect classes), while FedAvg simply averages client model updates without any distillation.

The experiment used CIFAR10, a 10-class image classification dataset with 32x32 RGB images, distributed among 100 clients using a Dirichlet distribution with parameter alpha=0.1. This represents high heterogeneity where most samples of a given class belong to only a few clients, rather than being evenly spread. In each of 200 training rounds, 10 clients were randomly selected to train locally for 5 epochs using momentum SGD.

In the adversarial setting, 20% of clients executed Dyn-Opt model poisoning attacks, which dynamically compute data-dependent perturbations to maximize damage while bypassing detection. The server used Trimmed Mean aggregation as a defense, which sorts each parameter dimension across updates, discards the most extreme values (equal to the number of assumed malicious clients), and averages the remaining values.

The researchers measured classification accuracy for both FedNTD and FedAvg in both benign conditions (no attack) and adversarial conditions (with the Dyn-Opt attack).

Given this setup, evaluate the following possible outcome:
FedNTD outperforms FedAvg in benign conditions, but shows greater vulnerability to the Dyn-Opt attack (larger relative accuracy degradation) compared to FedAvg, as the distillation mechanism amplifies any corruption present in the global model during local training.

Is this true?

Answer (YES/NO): YES